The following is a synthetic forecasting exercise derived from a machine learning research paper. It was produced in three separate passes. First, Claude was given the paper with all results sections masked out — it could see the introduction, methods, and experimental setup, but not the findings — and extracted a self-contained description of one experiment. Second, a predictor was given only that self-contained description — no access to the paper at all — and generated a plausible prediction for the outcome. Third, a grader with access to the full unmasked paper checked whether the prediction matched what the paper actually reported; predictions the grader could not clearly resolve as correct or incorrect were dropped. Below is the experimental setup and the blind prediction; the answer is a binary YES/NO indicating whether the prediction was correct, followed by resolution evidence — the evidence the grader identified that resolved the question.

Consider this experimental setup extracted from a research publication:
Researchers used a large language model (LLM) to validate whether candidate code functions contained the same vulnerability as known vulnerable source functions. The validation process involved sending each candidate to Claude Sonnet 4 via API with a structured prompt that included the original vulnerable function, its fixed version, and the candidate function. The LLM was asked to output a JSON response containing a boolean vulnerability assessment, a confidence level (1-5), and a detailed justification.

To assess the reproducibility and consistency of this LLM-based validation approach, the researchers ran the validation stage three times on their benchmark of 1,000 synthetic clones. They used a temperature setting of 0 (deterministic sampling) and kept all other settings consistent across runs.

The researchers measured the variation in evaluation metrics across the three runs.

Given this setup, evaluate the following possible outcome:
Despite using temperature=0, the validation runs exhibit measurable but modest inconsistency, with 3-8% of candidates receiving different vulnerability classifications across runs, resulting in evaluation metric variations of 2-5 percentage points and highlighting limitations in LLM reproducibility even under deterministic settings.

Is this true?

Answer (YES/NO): NO